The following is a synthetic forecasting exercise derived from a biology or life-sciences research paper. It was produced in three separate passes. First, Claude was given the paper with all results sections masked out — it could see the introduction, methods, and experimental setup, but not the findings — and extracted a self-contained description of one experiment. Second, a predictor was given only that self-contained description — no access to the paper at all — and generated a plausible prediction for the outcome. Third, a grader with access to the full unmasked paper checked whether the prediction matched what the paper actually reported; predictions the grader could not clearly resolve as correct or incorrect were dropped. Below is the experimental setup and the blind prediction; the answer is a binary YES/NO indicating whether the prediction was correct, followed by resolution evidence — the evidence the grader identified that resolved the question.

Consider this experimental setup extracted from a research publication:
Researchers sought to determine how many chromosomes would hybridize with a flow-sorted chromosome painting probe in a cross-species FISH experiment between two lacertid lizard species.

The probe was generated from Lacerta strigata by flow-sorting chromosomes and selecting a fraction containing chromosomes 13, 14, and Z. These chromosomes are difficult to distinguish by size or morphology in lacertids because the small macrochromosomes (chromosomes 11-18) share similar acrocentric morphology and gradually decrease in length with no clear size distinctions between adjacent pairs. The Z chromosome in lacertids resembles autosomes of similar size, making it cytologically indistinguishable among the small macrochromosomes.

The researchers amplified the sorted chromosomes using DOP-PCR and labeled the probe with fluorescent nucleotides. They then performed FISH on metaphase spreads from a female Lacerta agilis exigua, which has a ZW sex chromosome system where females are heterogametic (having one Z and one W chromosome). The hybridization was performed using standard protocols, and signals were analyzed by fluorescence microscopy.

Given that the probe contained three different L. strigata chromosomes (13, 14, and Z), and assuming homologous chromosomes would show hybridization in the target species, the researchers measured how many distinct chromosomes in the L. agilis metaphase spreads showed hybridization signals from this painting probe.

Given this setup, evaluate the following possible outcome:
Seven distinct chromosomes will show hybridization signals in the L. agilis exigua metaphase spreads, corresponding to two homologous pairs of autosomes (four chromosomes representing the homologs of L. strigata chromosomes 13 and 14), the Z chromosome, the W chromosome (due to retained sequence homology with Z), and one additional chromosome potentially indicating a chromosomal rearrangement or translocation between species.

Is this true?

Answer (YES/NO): NO